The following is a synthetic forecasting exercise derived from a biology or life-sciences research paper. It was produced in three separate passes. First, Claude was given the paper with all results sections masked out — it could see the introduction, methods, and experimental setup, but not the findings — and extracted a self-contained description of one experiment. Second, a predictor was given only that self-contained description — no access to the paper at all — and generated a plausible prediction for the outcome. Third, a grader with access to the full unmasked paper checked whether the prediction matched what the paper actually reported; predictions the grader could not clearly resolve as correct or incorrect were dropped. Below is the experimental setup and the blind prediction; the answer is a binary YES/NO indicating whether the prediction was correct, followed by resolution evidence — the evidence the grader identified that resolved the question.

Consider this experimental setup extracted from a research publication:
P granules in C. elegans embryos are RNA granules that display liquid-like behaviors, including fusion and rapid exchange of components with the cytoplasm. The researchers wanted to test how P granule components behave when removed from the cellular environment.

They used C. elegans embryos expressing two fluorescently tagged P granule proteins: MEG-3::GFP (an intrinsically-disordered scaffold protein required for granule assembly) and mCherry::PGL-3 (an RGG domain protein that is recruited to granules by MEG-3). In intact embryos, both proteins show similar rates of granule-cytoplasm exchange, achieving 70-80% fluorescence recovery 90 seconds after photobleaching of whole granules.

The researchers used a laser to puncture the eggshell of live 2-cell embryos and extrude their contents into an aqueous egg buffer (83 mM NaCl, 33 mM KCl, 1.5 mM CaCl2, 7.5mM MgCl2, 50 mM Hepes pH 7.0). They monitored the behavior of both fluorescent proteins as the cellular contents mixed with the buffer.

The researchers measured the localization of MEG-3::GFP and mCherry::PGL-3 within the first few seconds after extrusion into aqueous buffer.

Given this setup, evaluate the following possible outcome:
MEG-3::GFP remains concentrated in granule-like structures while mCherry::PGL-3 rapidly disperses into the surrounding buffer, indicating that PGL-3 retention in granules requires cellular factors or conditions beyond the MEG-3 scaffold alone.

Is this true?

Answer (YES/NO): YES